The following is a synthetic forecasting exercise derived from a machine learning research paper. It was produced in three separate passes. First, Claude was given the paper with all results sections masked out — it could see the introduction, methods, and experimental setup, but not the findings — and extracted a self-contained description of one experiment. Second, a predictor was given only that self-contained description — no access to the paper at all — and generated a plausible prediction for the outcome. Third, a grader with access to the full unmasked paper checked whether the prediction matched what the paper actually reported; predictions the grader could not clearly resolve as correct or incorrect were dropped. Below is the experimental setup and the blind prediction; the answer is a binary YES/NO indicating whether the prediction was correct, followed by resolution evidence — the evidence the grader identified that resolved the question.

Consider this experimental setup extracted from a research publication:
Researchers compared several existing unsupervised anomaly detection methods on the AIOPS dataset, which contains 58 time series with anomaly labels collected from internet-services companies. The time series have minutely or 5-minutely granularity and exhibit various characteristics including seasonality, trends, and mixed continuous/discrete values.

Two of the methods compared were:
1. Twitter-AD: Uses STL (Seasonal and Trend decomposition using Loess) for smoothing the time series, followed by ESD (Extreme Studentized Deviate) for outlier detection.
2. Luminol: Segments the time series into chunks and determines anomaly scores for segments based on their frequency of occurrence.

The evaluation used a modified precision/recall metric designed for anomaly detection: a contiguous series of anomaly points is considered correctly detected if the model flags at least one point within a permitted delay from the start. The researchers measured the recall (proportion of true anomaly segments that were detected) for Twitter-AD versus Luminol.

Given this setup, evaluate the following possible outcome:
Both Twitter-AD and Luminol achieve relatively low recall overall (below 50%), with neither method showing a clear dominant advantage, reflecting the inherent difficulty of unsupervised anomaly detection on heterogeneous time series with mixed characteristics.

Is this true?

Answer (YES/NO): NO